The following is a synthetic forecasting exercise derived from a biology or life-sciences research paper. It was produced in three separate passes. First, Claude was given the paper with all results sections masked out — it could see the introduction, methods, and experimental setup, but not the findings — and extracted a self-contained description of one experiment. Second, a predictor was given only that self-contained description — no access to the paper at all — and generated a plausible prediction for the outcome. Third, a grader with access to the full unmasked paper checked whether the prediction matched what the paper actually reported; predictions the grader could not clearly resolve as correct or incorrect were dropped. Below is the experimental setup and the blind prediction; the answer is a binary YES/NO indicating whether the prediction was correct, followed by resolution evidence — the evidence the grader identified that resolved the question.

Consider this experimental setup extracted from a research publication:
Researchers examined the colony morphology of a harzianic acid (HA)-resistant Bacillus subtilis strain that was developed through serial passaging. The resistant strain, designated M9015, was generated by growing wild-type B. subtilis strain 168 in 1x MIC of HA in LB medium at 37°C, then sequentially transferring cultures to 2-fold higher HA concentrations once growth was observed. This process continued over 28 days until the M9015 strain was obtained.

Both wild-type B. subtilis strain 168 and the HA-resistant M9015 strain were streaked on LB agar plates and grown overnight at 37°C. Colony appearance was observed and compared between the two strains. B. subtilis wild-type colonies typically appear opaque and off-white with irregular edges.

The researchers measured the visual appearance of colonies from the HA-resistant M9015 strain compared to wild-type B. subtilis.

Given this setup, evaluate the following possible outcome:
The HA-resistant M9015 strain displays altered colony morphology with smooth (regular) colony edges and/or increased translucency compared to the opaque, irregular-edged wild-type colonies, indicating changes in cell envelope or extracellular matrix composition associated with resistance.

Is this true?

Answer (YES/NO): YES